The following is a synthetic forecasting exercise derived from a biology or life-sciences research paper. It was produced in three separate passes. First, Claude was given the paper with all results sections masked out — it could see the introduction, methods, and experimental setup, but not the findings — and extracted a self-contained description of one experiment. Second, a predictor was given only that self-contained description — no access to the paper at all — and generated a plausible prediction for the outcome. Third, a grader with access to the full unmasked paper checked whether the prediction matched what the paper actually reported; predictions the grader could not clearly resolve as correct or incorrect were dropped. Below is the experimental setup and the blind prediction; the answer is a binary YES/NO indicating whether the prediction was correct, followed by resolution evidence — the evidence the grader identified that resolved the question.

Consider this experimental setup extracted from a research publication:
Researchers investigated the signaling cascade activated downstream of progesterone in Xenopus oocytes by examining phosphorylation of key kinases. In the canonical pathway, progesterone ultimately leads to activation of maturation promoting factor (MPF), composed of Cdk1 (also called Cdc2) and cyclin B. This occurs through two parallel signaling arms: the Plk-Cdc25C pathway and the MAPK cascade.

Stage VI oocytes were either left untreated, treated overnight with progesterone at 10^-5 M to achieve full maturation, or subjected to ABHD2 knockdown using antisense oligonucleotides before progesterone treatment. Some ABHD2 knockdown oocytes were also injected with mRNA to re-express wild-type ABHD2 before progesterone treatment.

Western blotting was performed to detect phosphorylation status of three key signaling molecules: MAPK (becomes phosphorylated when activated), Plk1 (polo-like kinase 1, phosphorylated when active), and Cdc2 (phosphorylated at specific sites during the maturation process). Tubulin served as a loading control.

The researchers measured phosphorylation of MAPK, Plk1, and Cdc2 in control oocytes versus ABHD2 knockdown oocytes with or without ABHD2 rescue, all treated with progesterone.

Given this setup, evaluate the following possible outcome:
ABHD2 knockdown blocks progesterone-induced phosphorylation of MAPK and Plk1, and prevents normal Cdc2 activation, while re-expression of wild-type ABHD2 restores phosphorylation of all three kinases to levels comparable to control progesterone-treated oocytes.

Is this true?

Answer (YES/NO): YES